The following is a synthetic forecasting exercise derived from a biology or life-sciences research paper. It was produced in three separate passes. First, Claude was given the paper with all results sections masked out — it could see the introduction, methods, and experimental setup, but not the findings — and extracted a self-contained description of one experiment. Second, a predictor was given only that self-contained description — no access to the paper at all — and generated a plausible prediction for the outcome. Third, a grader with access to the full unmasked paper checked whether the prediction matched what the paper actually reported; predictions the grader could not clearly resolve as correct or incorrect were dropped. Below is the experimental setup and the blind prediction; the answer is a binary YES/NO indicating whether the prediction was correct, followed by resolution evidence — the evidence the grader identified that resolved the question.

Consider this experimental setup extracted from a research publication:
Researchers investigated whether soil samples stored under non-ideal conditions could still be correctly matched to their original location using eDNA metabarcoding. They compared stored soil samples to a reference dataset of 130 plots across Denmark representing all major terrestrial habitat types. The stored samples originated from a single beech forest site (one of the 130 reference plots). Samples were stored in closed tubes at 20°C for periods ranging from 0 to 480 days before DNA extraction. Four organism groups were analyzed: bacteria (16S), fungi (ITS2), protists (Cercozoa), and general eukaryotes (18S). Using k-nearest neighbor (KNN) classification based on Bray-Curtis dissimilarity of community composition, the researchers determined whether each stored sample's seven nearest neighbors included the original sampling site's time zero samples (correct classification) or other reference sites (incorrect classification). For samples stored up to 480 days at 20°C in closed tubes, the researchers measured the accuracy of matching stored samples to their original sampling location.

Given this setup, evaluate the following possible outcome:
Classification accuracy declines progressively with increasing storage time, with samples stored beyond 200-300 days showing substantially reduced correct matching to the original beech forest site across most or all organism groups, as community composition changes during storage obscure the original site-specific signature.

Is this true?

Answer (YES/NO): NO